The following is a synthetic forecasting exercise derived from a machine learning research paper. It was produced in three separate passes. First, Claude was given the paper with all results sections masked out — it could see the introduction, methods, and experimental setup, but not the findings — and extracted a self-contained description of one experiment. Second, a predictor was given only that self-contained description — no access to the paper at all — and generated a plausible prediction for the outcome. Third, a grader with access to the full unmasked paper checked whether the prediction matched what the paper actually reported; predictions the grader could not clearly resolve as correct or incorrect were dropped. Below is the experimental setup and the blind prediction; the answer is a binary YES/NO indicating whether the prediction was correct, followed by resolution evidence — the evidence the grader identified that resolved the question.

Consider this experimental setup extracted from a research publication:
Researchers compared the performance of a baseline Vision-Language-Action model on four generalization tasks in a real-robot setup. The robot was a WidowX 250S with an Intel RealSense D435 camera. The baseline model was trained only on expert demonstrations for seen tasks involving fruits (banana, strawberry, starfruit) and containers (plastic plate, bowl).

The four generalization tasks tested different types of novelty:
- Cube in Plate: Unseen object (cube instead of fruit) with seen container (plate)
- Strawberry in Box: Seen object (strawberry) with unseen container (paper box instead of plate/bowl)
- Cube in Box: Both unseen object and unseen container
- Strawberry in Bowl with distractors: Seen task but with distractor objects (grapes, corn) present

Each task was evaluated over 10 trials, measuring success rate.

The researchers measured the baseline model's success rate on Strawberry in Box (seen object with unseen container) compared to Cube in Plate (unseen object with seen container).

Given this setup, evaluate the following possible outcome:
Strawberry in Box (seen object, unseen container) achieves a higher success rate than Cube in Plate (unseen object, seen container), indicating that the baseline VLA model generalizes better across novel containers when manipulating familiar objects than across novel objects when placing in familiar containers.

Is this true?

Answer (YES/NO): NO